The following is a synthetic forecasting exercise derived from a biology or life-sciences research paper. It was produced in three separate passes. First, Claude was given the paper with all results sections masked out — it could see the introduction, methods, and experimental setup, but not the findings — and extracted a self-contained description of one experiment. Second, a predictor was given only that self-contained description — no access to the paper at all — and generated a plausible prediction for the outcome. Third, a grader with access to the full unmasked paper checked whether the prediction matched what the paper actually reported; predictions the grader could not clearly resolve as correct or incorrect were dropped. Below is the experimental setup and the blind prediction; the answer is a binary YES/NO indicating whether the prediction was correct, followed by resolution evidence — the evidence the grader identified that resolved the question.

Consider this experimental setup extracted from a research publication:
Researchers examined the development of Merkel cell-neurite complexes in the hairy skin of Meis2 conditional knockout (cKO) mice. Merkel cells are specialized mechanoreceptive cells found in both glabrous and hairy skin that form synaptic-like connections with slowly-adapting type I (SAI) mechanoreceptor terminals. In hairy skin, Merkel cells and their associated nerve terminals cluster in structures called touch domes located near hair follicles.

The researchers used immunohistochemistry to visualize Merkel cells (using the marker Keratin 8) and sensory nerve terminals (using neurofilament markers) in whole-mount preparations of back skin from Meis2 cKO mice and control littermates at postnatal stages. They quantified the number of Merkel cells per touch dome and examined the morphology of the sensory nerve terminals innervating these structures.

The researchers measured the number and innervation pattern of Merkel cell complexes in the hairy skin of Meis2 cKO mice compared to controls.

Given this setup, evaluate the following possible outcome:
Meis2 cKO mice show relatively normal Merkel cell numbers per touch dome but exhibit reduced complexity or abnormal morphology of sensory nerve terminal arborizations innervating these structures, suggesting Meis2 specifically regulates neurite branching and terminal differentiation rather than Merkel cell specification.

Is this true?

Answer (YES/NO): NO